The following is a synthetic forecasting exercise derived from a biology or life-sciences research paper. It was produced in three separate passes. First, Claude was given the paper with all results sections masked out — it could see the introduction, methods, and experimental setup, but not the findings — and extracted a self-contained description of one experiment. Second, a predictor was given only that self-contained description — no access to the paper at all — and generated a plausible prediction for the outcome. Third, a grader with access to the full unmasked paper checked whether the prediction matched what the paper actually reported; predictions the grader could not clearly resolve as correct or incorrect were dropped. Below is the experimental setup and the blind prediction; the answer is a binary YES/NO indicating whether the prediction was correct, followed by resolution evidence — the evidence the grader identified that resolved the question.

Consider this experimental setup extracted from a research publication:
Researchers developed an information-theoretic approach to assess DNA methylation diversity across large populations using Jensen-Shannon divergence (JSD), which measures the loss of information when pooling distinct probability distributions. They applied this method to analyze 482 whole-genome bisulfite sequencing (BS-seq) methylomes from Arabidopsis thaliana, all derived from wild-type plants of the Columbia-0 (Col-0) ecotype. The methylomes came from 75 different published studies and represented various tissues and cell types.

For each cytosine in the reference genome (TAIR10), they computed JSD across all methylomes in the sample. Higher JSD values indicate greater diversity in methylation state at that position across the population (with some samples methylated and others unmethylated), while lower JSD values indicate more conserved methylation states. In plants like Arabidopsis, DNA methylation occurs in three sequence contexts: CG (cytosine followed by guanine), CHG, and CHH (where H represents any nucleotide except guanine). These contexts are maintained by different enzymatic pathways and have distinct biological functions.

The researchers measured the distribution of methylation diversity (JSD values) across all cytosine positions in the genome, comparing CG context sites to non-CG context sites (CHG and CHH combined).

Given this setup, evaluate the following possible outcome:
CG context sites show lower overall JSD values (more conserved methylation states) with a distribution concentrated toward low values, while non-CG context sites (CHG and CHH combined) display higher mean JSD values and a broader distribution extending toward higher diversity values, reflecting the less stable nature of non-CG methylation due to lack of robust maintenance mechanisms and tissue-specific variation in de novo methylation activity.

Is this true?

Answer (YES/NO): NO